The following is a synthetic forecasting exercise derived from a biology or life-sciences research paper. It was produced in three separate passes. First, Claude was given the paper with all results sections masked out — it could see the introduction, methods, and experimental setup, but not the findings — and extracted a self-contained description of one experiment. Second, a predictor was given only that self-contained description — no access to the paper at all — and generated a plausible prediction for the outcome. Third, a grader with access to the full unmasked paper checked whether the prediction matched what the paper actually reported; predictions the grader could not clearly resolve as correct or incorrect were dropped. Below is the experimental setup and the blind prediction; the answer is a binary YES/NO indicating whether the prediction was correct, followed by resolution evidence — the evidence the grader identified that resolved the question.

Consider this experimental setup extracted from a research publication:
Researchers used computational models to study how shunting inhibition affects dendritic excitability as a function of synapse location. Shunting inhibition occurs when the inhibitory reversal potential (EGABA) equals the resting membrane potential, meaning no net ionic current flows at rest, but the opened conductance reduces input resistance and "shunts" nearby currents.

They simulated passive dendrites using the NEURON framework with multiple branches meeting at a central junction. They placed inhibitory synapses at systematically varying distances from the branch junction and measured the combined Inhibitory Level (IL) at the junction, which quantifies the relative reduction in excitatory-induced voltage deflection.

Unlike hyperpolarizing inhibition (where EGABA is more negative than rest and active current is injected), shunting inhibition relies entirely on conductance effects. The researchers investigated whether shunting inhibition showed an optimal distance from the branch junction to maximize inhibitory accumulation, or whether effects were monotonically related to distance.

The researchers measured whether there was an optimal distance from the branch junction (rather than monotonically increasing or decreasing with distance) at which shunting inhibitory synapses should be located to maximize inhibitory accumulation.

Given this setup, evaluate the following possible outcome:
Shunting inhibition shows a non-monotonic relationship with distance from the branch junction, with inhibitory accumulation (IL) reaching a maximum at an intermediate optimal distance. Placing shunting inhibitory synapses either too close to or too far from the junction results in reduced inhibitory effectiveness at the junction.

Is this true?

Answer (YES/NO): YES